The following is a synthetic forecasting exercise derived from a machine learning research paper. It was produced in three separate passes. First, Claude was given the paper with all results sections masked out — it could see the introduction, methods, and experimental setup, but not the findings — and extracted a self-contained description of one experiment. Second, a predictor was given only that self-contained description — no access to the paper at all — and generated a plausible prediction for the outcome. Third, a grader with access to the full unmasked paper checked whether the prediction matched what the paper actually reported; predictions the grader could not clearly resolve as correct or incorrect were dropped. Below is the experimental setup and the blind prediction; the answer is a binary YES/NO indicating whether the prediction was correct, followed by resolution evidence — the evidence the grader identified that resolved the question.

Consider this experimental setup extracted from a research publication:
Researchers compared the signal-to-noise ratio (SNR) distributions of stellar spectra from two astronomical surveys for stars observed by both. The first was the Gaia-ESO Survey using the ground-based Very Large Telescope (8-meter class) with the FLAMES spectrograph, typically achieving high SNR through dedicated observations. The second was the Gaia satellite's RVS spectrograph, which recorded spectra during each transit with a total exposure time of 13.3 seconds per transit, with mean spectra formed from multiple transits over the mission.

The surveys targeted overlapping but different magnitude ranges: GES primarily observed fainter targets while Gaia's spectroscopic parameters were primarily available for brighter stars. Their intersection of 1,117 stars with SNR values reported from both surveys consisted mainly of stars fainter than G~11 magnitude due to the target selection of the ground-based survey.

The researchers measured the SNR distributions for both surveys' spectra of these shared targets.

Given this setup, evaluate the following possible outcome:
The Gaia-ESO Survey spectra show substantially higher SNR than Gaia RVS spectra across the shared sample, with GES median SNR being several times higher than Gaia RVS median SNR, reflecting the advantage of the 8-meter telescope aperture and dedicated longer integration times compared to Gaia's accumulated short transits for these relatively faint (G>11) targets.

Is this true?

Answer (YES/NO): NO